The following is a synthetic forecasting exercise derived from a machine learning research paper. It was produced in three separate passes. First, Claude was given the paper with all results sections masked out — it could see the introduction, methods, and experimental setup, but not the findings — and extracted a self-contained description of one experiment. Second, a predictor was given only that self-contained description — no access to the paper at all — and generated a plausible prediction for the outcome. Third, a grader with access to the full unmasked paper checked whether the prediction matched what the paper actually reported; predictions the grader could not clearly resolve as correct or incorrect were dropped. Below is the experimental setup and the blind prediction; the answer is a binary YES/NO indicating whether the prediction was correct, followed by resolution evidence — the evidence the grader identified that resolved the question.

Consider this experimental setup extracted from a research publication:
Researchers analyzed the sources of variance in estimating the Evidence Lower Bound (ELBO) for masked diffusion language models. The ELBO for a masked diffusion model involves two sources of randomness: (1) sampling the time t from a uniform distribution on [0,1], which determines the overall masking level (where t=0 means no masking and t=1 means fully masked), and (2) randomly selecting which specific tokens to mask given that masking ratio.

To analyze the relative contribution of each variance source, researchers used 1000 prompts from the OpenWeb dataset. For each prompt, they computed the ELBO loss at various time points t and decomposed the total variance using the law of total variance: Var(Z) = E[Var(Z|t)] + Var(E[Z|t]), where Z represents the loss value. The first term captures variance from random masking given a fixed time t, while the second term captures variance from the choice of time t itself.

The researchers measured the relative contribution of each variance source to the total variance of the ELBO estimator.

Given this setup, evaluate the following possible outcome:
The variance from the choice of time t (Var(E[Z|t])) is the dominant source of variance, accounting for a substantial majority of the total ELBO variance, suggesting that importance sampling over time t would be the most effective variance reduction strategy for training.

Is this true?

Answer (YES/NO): YES